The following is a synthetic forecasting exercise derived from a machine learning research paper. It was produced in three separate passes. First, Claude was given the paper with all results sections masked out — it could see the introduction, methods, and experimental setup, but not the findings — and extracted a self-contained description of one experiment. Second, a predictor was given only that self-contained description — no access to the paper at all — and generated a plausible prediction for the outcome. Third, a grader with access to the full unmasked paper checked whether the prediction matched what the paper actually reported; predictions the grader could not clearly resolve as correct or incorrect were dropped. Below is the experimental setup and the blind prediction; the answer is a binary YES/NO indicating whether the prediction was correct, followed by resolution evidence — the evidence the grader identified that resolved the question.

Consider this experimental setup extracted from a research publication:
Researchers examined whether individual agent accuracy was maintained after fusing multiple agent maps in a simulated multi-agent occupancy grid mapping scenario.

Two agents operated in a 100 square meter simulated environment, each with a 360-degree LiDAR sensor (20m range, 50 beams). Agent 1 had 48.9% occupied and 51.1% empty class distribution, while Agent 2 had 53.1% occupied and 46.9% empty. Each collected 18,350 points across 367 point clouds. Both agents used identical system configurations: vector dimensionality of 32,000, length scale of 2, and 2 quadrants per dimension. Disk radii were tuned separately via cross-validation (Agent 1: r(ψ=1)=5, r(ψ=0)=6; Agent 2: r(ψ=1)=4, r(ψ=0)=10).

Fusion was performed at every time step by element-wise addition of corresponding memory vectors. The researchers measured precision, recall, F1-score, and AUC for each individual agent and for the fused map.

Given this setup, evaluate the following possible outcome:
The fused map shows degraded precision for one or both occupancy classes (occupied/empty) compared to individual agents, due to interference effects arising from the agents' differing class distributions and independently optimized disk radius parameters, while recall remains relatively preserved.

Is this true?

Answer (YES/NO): NO